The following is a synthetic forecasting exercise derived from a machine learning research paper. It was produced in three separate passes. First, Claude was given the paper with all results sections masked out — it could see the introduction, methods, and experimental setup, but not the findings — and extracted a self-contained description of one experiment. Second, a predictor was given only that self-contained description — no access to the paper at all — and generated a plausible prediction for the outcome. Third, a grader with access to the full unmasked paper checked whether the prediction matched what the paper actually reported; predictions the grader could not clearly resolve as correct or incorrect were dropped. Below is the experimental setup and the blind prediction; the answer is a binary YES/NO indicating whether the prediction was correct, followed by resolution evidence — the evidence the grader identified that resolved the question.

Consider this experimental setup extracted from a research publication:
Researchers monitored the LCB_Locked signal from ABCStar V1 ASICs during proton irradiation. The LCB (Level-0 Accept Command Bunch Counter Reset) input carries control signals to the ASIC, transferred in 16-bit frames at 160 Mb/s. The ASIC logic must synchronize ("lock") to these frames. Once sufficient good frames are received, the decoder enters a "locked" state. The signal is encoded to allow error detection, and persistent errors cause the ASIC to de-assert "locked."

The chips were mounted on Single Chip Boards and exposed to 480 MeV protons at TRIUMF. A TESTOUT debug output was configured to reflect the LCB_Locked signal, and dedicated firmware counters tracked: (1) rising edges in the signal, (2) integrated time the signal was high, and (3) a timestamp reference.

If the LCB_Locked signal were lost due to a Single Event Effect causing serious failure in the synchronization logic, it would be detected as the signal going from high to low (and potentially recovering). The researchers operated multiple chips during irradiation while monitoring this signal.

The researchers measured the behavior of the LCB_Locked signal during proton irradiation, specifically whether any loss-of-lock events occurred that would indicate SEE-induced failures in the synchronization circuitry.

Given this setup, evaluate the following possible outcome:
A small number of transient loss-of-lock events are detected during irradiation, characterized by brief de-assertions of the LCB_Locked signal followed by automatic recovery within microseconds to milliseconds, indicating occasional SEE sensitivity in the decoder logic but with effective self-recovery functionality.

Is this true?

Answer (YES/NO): NO